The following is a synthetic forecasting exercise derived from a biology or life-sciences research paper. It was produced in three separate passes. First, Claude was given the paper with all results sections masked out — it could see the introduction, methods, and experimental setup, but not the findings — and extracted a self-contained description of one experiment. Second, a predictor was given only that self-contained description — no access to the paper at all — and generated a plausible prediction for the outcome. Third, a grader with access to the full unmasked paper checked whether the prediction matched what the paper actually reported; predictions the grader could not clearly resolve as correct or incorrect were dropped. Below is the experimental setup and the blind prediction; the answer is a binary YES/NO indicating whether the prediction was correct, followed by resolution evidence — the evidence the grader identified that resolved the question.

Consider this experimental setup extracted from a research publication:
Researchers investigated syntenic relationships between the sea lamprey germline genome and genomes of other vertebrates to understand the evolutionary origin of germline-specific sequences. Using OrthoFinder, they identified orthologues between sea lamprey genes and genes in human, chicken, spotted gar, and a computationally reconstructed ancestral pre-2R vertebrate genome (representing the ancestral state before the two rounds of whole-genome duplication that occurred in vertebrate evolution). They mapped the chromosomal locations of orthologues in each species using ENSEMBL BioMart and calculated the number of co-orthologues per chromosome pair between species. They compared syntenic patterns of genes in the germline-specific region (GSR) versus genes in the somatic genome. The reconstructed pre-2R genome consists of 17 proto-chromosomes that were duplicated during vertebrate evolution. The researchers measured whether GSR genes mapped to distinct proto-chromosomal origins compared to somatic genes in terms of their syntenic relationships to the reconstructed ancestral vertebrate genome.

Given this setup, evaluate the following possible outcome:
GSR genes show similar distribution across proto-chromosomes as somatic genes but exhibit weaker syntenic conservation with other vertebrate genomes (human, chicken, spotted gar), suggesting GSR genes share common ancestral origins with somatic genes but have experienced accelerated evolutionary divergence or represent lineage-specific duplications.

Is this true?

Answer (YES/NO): NO